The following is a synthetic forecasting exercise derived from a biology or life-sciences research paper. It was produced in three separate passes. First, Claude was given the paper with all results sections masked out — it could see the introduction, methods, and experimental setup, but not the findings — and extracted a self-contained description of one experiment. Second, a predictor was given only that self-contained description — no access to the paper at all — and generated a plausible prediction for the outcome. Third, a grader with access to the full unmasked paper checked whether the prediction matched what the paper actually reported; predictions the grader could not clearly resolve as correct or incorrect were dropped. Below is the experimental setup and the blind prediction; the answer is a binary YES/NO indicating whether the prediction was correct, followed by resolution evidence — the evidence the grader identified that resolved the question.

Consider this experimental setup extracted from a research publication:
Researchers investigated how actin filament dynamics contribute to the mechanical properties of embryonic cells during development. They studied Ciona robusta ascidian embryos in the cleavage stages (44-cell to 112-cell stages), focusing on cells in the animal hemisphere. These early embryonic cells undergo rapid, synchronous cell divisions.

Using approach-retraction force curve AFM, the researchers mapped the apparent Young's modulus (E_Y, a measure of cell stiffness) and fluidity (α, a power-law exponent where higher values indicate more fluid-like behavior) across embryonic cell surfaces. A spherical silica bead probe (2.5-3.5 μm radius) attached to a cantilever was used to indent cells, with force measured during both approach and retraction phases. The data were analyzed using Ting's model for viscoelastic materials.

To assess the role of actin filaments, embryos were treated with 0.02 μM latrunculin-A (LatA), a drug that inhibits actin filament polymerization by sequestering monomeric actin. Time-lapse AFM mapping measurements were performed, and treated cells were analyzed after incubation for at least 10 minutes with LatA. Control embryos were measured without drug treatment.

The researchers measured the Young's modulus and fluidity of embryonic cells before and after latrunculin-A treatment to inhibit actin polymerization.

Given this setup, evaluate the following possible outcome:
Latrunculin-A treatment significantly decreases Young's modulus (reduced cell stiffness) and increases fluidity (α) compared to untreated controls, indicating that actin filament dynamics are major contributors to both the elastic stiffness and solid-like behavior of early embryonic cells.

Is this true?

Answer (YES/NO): YES